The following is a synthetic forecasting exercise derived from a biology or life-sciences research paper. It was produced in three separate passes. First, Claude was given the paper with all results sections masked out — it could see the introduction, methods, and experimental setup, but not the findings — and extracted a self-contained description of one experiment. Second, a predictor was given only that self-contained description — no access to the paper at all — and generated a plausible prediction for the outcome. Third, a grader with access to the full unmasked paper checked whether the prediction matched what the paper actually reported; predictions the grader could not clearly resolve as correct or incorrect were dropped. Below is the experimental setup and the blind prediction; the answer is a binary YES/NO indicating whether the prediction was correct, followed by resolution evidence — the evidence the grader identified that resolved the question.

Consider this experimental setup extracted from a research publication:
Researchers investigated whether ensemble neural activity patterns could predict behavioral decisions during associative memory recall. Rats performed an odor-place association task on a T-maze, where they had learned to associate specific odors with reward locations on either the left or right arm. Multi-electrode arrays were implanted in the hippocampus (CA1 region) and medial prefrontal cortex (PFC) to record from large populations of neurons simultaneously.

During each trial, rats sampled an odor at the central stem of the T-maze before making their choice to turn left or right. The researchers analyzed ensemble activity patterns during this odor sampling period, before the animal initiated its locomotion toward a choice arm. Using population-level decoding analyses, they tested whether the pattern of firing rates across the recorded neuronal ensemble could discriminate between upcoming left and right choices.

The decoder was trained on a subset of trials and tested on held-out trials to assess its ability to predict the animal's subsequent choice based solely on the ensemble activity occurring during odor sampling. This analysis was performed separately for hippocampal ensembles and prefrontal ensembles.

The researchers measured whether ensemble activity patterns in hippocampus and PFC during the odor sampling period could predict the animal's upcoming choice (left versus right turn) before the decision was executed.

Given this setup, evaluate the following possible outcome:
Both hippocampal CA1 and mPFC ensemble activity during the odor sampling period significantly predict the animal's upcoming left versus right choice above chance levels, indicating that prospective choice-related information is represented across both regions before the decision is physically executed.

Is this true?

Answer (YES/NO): YES